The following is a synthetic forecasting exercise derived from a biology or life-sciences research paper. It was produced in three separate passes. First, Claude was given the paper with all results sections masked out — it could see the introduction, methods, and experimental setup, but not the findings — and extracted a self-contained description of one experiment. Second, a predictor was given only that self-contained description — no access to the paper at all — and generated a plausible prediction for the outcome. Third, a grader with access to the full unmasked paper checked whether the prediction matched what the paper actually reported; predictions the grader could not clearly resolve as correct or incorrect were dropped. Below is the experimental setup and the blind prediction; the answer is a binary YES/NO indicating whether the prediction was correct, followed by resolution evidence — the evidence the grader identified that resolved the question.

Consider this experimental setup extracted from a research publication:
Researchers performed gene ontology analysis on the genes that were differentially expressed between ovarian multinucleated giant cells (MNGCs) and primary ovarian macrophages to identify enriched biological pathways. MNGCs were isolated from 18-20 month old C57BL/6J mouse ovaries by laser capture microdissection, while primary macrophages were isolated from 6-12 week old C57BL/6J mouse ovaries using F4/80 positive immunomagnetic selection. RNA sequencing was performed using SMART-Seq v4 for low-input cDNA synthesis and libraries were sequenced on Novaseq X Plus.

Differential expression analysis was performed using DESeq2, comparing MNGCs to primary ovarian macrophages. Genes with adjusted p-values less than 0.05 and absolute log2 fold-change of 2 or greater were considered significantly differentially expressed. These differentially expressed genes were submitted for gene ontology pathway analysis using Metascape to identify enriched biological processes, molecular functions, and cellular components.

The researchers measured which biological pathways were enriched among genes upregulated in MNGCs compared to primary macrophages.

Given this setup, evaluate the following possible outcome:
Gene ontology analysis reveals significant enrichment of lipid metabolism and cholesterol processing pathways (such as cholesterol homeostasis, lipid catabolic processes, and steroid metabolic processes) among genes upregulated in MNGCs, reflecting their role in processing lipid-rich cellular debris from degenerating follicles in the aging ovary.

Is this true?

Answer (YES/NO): NO